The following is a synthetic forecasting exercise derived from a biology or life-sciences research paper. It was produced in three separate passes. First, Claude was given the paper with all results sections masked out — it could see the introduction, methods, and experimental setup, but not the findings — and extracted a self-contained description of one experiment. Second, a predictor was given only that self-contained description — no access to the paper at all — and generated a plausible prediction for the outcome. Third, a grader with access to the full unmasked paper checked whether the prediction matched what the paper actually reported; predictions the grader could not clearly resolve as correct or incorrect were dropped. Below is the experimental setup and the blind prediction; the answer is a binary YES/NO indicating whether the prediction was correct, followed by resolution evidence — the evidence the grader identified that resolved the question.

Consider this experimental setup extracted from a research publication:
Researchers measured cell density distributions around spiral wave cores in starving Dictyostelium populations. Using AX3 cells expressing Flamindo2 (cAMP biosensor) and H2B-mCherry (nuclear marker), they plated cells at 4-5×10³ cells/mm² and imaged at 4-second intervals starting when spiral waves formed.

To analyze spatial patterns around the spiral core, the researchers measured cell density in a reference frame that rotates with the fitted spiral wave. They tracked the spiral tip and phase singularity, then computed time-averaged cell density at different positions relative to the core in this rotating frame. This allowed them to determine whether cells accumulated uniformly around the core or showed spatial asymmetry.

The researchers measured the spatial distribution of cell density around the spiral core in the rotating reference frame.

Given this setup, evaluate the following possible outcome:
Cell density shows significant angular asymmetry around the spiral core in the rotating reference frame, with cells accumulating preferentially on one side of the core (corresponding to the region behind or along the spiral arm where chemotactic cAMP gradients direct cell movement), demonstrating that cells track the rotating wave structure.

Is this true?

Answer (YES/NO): YES